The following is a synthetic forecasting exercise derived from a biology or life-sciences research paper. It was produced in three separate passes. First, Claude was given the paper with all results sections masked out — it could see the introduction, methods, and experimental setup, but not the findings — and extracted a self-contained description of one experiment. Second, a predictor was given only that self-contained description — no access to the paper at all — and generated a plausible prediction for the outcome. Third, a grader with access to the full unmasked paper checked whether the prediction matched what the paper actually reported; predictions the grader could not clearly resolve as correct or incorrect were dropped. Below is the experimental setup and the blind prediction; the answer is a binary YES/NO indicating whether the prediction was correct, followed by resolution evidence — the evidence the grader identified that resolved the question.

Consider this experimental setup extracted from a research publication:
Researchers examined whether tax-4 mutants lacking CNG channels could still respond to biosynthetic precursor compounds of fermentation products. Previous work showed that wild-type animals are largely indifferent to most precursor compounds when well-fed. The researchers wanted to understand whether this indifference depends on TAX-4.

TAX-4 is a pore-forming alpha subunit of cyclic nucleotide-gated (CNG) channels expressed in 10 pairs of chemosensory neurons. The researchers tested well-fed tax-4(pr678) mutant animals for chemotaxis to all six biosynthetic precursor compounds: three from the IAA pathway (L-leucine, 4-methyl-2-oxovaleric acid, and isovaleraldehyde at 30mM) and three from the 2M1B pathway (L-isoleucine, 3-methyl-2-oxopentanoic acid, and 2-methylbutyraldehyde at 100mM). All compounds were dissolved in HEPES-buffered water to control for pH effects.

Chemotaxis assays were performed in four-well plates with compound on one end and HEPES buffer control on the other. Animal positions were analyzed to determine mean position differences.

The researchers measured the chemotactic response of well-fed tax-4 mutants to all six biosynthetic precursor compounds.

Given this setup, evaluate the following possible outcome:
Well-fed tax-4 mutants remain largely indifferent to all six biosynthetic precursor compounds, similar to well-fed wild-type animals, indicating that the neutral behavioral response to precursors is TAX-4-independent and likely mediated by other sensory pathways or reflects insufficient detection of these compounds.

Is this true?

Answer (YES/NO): NO